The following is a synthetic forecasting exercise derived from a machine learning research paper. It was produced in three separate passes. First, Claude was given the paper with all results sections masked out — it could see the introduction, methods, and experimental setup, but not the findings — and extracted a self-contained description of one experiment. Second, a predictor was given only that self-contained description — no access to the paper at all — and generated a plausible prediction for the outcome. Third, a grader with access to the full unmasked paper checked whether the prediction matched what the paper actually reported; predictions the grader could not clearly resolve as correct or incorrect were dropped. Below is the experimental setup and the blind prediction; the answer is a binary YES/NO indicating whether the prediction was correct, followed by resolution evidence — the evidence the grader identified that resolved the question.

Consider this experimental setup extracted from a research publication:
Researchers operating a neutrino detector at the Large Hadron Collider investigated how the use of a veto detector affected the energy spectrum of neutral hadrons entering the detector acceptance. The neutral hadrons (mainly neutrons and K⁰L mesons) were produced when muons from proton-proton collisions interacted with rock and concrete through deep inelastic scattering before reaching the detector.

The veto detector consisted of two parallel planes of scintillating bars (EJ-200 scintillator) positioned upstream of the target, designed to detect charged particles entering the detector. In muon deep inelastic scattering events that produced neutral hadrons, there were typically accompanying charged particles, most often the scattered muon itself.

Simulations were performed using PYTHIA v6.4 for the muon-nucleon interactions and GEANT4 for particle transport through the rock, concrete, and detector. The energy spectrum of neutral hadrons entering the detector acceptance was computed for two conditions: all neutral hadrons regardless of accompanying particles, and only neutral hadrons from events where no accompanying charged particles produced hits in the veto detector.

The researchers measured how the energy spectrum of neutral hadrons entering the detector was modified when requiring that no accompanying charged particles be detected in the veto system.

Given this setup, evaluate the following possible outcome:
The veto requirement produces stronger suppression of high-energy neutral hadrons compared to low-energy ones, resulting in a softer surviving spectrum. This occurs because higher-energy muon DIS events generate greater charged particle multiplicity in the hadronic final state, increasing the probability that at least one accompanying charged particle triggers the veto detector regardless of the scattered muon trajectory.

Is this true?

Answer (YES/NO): YES